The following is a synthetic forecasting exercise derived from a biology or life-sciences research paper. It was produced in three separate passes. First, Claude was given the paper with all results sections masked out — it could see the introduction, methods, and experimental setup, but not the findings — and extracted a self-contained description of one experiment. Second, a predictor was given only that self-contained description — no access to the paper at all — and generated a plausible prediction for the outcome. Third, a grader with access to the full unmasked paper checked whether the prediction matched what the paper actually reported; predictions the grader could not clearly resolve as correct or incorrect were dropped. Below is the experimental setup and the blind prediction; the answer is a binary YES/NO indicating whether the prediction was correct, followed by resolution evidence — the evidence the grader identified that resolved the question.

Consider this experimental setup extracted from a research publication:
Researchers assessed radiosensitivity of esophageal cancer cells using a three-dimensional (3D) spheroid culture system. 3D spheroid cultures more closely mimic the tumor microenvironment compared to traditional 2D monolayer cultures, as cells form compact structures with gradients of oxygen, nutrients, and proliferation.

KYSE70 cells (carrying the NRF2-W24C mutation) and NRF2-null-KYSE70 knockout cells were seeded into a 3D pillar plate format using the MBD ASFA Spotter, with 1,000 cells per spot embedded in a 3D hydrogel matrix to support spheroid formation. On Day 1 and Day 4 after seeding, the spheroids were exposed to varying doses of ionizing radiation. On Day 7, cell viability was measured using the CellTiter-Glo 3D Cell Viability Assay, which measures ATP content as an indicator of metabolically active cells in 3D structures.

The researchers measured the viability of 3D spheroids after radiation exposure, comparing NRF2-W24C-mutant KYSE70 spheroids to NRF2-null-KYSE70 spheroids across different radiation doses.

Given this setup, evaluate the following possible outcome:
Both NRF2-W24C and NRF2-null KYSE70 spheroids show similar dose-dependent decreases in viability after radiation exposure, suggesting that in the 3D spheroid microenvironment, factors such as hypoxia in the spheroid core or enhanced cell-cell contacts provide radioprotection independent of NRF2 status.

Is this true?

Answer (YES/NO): NO